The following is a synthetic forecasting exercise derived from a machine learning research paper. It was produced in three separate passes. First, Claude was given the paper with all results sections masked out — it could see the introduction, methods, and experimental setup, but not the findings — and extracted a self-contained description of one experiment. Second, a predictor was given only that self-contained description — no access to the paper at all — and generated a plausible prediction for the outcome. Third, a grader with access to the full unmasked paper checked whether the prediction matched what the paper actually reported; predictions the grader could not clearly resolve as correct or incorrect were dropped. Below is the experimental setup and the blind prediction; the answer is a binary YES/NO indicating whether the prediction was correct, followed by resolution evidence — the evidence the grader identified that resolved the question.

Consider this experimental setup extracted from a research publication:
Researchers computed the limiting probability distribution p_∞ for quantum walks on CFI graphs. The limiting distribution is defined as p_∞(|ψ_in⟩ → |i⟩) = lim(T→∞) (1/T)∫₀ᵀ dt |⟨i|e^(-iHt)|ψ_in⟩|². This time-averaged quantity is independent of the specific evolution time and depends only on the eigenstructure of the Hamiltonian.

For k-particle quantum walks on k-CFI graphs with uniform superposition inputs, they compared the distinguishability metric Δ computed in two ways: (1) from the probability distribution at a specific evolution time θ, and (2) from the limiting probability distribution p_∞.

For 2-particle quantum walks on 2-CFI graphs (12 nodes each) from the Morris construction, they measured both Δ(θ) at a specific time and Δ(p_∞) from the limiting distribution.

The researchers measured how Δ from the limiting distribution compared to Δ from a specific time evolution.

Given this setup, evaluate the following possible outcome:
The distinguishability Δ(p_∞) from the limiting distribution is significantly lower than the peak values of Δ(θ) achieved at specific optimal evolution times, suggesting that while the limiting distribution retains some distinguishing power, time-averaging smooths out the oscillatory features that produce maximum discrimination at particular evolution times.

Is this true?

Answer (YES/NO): YES